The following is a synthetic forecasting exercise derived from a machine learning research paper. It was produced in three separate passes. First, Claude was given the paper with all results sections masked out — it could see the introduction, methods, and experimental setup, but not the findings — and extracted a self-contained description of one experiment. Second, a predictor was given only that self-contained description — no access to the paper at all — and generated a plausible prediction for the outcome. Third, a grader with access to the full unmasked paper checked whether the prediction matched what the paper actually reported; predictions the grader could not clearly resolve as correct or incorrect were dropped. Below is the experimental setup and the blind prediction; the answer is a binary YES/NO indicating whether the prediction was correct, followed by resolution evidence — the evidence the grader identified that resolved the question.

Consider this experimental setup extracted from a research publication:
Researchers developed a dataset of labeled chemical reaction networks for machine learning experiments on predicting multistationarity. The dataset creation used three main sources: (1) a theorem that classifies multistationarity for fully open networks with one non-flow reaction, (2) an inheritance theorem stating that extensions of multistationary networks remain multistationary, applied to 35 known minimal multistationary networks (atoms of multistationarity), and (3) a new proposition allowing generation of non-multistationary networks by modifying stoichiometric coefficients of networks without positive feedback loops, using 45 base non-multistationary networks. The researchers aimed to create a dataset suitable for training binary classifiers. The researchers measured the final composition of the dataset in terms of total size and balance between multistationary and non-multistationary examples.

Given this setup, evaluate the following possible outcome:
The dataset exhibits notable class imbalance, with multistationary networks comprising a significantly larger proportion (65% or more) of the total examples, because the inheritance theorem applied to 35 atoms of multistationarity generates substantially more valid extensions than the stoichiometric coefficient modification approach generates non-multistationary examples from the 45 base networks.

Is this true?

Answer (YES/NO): NO